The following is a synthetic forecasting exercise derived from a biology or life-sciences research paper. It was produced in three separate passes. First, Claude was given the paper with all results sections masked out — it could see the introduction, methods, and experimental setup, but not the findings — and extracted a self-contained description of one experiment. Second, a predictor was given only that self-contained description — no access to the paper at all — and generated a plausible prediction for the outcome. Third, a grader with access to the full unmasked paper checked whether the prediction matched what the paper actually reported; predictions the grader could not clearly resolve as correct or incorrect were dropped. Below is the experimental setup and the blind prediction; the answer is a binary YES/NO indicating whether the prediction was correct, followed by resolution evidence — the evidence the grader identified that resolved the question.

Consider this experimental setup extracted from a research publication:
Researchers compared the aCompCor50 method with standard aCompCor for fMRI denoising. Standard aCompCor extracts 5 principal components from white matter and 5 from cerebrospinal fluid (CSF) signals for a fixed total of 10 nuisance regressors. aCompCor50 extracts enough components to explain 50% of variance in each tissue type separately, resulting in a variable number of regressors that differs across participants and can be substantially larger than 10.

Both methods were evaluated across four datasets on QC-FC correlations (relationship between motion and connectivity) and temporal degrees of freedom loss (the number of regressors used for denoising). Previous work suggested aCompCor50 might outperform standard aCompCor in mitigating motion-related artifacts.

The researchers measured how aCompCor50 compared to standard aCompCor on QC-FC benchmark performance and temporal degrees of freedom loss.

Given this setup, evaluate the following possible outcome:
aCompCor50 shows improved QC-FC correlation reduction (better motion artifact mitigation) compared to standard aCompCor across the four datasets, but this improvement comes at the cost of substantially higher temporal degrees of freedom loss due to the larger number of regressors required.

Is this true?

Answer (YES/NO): NO